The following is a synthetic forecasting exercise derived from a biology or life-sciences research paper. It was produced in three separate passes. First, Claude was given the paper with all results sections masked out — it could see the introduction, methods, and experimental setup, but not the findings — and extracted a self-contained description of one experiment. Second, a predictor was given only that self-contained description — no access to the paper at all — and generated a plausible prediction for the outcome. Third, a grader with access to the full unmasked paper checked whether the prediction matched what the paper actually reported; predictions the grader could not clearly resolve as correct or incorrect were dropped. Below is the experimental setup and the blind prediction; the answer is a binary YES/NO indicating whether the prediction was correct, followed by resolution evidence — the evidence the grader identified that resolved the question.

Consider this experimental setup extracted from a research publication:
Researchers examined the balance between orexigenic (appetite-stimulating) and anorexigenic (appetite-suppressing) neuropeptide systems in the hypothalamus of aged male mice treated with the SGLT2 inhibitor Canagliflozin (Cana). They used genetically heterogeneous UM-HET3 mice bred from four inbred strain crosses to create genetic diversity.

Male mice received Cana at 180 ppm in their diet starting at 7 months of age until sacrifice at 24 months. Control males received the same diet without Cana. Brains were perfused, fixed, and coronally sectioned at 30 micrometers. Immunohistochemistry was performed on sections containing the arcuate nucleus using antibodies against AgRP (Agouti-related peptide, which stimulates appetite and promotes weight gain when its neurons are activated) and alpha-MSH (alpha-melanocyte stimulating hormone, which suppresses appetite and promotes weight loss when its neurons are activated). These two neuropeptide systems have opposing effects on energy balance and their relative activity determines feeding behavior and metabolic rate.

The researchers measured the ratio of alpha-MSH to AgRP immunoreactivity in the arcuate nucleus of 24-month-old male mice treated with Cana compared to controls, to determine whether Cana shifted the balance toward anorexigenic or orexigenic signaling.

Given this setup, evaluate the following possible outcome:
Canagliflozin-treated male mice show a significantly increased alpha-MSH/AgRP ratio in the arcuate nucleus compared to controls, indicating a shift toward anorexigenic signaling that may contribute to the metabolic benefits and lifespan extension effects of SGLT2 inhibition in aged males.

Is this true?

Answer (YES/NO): NO